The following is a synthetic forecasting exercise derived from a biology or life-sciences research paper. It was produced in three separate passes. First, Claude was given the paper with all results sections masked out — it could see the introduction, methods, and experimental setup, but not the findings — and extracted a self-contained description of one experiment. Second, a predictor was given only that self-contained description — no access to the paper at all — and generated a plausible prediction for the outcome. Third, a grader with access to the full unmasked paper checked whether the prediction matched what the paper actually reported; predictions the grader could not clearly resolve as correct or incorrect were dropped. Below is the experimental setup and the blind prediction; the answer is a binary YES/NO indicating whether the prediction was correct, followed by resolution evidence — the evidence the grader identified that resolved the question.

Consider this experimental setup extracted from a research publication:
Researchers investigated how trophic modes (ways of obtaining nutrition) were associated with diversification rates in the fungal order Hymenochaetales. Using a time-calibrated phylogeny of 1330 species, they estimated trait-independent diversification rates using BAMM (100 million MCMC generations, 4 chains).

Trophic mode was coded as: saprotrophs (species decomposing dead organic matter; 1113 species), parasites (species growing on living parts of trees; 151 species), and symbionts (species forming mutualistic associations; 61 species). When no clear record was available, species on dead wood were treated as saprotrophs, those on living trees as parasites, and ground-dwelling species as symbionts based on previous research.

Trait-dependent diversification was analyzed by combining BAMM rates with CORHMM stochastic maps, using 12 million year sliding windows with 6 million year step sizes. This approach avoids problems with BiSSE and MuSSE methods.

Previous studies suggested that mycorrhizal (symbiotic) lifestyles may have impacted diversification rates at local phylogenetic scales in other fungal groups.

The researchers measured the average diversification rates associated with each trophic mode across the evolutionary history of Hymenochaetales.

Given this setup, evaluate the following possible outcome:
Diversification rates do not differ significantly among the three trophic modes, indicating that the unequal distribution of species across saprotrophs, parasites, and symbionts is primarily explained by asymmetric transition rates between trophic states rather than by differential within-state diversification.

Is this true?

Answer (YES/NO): NO